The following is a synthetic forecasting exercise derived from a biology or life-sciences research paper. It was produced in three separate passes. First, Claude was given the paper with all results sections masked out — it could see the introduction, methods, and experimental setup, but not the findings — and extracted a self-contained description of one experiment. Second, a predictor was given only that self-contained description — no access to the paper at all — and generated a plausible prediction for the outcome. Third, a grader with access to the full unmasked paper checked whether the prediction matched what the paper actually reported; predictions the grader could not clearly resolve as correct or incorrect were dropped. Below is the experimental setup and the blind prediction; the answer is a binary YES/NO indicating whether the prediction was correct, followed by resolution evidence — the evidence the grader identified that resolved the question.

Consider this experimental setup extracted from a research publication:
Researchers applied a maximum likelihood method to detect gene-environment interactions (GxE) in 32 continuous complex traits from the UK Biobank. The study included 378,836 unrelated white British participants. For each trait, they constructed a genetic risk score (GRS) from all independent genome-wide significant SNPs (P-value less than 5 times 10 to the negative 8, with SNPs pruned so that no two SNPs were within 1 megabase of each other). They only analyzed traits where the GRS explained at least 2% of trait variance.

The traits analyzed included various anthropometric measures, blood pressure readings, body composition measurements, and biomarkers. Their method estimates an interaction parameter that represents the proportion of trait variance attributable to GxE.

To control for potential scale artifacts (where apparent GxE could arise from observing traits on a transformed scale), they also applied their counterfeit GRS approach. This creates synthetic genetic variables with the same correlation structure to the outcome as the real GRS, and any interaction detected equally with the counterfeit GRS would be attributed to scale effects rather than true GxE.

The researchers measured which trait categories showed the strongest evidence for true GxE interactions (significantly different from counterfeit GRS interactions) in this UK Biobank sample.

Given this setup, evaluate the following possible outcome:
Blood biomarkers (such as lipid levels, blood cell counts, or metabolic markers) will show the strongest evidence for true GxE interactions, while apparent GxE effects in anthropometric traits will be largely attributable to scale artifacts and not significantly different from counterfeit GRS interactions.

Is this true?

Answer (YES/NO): NO